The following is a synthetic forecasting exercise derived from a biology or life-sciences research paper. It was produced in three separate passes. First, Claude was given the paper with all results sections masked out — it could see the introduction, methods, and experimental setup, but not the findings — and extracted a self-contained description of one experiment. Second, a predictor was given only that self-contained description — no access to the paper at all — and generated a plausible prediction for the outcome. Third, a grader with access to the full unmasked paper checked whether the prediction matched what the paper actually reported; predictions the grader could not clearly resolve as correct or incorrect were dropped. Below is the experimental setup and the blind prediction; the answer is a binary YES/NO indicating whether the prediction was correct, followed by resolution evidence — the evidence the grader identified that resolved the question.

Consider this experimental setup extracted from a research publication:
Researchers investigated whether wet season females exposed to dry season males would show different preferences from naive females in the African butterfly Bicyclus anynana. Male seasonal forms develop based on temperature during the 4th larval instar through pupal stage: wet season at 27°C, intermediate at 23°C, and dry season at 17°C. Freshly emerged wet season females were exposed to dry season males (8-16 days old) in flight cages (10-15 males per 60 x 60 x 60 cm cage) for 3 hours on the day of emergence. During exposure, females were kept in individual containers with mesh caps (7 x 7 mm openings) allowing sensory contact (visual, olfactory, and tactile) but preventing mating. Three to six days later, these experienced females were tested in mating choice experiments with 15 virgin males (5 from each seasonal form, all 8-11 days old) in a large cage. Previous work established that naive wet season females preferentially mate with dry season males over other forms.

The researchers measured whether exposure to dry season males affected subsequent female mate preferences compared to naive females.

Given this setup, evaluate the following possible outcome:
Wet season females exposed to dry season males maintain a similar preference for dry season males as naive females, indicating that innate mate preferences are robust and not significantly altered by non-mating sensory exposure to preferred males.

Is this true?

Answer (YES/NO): NO